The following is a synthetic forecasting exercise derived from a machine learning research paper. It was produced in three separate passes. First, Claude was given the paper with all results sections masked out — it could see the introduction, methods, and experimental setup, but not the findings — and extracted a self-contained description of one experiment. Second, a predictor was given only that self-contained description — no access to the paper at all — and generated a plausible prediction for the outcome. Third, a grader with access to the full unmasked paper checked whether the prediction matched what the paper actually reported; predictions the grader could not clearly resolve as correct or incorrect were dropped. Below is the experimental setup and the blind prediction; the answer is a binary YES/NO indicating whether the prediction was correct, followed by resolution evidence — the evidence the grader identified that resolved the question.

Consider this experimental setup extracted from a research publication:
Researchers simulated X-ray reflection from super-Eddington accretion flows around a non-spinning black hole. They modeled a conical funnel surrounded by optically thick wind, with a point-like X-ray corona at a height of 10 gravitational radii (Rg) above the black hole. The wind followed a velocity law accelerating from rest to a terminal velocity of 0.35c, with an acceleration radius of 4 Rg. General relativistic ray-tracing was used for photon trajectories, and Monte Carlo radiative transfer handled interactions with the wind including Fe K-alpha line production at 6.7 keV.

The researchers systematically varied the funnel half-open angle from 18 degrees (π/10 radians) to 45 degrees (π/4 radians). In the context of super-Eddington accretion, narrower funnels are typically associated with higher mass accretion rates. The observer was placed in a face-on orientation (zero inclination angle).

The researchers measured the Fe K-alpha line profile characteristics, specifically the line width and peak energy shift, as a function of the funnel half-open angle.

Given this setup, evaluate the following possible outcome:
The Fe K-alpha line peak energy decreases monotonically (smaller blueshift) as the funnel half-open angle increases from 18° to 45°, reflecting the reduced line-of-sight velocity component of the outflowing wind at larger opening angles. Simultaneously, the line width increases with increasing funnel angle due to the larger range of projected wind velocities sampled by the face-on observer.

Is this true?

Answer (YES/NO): NO